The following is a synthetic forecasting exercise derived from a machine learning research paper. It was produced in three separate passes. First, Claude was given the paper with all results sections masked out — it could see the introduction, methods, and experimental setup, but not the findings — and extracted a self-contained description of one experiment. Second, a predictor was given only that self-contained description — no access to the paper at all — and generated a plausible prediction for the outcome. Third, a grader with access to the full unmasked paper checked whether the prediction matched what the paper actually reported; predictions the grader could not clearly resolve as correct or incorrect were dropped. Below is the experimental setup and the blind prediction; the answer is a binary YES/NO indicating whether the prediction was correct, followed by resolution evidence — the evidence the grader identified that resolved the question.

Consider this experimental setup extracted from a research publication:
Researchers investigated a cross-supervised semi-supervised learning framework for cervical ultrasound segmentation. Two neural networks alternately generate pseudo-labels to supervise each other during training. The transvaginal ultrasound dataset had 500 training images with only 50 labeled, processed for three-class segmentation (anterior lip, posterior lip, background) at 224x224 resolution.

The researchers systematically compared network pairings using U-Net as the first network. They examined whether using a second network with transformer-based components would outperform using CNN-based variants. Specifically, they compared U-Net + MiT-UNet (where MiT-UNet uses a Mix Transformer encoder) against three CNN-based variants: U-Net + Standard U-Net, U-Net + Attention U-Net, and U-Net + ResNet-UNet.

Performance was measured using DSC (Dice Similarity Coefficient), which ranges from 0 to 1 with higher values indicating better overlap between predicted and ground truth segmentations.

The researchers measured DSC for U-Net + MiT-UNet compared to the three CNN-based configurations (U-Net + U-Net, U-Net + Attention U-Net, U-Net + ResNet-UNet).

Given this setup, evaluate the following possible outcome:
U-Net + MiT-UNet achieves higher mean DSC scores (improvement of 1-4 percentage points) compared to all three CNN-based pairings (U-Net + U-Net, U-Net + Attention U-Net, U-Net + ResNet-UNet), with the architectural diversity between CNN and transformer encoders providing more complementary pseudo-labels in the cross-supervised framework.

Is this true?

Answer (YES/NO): NO